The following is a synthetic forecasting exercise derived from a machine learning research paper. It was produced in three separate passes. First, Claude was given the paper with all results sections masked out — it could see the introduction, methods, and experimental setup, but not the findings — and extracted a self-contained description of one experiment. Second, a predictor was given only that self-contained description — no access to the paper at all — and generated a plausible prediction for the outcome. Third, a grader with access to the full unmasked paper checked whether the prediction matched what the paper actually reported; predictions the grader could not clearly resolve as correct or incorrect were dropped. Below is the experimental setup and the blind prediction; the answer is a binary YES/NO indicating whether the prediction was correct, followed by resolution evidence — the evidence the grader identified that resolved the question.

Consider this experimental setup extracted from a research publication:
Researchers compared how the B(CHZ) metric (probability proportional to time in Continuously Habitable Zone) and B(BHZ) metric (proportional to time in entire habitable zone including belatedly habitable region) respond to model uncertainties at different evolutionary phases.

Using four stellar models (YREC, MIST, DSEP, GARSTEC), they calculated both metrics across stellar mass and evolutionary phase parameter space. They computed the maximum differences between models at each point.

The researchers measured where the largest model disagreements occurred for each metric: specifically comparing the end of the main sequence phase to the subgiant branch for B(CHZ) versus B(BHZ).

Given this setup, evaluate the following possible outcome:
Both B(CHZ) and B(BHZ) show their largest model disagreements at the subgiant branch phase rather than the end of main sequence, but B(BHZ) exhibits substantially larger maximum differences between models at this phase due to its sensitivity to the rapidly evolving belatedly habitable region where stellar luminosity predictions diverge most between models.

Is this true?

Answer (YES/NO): NO